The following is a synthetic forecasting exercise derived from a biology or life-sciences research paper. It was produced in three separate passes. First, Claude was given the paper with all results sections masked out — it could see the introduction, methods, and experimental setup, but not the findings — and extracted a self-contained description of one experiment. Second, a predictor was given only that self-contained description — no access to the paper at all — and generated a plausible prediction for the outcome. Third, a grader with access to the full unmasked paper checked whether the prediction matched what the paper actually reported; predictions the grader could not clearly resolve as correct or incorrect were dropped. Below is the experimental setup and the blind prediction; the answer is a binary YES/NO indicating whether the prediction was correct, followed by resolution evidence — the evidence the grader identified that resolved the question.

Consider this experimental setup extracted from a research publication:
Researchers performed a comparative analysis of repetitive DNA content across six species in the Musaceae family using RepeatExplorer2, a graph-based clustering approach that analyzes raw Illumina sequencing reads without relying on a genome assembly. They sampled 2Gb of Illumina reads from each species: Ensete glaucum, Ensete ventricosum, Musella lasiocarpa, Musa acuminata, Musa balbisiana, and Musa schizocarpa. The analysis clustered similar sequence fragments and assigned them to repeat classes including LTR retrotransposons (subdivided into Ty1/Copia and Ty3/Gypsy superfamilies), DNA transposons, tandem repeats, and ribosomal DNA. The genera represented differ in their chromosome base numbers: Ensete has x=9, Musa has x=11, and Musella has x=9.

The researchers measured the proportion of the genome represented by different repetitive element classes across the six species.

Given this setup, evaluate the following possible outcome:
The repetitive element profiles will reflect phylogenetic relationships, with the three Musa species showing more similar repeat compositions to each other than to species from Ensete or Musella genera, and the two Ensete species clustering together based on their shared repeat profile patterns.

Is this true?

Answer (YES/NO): YES